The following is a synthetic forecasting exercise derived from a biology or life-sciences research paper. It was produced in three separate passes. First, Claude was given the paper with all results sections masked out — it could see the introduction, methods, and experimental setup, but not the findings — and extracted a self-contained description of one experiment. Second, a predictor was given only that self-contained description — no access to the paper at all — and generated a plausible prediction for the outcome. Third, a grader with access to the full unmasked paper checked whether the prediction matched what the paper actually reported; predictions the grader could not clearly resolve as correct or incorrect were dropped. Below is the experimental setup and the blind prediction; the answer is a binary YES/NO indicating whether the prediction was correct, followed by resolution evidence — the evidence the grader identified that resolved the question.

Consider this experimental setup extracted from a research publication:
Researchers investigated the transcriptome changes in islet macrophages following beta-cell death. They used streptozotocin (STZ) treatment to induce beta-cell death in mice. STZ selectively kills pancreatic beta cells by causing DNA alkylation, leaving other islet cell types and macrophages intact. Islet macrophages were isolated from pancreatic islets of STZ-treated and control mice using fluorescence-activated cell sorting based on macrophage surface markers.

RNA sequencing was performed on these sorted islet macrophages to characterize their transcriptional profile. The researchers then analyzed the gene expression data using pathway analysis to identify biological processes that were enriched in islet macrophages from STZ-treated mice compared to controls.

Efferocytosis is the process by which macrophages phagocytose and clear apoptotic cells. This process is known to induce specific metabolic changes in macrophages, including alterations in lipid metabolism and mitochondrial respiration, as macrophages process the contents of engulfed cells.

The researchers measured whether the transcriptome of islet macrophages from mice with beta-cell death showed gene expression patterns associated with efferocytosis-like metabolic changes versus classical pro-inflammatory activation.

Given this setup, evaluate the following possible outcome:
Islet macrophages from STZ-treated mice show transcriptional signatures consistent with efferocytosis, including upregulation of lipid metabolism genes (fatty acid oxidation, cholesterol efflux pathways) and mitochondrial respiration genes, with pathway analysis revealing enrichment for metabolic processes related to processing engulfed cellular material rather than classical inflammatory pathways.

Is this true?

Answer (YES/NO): YES